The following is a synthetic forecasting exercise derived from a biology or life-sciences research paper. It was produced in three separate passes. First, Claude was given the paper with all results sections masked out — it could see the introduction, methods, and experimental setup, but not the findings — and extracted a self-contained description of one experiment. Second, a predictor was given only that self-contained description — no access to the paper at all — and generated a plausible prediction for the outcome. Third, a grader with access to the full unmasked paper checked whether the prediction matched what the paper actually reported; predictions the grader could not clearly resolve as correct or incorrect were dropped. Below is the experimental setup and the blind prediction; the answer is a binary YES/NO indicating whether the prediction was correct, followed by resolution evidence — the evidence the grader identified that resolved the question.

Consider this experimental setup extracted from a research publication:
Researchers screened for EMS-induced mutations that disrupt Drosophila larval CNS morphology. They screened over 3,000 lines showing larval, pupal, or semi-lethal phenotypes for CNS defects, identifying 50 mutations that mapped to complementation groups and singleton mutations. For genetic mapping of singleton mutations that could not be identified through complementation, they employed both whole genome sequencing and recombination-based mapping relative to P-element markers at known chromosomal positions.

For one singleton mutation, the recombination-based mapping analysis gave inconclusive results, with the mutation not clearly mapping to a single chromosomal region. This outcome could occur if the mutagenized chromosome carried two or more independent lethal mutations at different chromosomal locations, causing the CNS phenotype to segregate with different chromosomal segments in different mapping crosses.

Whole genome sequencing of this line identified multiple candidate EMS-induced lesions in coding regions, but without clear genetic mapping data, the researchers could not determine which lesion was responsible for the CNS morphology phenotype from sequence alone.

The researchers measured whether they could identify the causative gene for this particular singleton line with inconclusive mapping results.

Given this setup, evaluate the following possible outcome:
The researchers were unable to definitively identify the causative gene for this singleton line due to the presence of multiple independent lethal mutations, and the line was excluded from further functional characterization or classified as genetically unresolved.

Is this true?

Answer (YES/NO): YES